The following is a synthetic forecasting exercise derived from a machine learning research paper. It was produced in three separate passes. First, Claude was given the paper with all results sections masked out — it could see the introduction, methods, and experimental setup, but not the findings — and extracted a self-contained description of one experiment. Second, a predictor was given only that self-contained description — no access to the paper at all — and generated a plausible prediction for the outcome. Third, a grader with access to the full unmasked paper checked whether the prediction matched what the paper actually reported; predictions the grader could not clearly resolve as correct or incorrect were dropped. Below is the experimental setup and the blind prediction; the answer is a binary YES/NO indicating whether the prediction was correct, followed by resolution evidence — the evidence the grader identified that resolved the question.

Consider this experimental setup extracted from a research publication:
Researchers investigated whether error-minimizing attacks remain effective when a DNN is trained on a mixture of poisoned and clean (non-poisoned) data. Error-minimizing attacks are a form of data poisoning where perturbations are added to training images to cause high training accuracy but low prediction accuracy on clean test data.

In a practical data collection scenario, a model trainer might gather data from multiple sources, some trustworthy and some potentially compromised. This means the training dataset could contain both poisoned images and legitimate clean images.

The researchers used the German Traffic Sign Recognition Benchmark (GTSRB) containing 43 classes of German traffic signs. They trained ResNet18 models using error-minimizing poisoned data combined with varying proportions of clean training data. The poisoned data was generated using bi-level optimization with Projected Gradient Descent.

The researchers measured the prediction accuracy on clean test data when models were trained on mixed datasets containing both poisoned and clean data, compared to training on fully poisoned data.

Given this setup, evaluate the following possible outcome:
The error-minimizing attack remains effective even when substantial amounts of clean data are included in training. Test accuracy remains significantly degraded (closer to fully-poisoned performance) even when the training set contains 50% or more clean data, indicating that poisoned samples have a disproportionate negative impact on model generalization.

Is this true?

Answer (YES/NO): NO